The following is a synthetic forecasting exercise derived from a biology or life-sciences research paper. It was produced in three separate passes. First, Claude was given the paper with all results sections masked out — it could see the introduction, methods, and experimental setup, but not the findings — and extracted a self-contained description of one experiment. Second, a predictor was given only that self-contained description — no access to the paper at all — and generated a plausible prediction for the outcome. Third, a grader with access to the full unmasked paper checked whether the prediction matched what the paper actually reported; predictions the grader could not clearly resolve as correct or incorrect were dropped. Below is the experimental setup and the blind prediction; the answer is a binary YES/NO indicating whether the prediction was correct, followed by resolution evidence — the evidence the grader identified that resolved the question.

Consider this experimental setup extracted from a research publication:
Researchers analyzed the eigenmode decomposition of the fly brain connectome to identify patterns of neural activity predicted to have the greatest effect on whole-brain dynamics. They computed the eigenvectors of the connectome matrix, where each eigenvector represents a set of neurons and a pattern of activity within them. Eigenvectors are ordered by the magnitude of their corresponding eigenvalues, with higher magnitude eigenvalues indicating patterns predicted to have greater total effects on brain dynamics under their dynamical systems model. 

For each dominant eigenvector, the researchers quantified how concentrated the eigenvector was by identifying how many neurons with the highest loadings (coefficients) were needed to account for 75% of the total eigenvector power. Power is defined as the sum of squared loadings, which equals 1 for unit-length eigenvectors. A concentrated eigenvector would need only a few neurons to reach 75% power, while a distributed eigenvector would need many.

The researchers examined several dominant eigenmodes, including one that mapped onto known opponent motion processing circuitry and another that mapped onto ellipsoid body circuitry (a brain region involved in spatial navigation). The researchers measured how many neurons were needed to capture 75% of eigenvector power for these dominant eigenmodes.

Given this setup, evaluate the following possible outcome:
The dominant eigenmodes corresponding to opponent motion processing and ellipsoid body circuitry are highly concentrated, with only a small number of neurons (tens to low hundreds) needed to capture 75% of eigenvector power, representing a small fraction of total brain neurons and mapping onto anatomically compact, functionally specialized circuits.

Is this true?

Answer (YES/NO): YES